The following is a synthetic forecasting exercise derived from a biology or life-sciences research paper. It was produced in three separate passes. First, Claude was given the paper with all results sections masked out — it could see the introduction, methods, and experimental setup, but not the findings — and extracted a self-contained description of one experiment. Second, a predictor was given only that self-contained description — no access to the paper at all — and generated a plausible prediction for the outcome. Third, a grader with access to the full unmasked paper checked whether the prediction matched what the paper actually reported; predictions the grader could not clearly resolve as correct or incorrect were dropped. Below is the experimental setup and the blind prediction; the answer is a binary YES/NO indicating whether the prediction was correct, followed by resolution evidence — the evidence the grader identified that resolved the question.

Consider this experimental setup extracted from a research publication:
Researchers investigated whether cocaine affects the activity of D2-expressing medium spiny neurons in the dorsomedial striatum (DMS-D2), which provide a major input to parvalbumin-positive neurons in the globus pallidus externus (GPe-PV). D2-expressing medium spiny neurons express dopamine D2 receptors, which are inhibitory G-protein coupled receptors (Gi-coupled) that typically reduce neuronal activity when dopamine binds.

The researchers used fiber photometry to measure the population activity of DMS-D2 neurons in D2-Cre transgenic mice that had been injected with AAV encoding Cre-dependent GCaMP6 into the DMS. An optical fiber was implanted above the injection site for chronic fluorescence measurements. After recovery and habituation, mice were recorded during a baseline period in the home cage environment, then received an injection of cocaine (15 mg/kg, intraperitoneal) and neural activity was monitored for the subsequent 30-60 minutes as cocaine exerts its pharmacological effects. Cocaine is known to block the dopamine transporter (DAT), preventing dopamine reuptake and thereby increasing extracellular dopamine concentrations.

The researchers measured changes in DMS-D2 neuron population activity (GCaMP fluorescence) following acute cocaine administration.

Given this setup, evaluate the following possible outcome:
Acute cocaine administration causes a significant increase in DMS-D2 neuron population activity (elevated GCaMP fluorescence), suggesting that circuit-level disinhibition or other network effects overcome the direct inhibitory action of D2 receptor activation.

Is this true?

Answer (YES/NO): NO